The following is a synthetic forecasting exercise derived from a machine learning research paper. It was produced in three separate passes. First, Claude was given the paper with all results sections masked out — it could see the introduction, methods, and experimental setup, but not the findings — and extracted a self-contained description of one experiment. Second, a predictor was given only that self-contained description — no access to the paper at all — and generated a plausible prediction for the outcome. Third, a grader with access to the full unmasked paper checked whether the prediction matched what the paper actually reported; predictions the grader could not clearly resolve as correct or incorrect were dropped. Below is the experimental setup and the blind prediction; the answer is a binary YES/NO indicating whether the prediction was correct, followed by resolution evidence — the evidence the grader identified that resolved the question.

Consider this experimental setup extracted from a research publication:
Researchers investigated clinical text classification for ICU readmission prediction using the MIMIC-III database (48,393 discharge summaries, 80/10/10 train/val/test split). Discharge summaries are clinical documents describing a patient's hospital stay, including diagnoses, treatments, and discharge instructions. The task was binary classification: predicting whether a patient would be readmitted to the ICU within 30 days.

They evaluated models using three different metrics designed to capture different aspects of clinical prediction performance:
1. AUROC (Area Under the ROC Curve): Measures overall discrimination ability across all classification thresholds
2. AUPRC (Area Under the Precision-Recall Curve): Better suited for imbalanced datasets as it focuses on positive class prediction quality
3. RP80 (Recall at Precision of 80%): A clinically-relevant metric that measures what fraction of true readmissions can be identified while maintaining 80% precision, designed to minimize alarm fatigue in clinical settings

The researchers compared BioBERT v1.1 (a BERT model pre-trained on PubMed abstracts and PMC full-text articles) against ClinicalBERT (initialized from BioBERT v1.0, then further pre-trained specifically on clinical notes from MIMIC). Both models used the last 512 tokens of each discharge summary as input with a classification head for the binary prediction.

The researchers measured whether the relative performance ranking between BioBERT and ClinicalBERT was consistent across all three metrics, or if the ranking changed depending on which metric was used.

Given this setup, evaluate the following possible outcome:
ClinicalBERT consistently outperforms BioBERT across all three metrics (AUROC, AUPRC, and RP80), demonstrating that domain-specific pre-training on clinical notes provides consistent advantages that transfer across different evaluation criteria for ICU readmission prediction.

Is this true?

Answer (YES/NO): NO